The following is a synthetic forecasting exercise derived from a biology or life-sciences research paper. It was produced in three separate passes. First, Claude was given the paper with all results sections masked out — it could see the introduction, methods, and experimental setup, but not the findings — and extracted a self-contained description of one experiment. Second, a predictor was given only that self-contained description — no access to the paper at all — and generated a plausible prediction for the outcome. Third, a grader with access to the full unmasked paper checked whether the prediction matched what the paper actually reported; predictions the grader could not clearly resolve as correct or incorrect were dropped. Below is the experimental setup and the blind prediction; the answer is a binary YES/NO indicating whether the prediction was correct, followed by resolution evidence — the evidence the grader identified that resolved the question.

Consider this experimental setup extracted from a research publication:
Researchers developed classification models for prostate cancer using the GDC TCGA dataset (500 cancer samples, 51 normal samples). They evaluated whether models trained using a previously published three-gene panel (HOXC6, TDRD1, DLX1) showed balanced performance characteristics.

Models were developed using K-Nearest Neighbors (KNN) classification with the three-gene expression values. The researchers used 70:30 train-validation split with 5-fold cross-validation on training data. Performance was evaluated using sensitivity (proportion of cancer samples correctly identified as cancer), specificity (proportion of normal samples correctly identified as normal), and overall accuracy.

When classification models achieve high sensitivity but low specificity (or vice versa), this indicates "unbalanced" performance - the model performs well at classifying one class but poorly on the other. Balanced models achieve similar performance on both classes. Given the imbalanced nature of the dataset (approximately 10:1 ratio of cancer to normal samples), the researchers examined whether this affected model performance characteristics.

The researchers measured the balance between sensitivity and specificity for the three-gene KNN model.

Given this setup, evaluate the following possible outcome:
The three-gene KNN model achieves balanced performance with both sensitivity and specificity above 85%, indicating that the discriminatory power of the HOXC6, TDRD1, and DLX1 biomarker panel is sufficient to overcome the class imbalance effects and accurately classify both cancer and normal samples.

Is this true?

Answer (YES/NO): NO